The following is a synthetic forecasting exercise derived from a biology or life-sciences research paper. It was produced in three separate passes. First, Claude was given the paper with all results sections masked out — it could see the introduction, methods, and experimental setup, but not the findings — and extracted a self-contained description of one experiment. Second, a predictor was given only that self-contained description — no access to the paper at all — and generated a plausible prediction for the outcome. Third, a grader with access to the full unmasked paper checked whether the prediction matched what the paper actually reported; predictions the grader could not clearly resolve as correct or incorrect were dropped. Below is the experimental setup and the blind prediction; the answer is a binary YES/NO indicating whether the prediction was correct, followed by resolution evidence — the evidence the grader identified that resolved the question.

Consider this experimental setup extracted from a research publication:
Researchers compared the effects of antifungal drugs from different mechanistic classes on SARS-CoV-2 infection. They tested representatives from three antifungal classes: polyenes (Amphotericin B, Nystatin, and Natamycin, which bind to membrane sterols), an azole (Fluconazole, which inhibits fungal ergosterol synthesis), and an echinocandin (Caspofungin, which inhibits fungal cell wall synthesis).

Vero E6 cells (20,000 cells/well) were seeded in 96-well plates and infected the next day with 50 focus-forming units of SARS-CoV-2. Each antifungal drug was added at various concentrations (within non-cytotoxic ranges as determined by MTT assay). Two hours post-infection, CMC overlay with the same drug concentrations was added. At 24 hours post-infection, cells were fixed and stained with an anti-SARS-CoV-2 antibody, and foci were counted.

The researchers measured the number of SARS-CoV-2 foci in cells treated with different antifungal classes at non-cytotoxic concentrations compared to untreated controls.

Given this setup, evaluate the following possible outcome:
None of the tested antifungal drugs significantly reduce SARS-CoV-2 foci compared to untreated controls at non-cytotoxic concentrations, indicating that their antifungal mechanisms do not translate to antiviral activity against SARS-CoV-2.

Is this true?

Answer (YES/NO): NO